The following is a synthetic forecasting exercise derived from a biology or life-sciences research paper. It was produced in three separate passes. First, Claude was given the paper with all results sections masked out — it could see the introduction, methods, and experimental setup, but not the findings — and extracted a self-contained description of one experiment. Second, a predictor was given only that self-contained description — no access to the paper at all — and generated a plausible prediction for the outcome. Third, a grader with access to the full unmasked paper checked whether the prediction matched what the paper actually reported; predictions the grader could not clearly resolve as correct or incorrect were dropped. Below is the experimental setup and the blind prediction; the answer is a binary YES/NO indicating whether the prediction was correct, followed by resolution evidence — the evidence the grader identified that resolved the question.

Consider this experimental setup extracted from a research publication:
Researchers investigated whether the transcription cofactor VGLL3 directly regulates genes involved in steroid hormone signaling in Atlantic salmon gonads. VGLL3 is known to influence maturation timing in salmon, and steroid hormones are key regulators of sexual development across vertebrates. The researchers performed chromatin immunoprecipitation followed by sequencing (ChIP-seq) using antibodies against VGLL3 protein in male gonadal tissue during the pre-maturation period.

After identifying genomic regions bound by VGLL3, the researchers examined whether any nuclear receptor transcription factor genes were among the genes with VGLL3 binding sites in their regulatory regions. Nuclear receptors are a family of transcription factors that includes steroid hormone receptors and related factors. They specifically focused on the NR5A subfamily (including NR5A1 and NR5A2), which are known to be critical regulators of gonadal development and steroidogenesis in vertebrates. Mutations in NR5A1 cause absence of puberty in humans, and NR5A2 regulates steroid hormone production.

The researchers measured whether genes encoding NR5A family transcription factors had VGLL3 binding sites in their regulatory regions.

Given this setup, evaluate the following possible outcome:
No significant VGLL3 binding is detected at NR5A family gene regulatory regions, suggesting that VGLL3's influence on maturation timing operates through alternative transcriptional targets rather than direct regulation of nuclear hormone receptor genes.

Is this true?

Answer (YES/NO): NO